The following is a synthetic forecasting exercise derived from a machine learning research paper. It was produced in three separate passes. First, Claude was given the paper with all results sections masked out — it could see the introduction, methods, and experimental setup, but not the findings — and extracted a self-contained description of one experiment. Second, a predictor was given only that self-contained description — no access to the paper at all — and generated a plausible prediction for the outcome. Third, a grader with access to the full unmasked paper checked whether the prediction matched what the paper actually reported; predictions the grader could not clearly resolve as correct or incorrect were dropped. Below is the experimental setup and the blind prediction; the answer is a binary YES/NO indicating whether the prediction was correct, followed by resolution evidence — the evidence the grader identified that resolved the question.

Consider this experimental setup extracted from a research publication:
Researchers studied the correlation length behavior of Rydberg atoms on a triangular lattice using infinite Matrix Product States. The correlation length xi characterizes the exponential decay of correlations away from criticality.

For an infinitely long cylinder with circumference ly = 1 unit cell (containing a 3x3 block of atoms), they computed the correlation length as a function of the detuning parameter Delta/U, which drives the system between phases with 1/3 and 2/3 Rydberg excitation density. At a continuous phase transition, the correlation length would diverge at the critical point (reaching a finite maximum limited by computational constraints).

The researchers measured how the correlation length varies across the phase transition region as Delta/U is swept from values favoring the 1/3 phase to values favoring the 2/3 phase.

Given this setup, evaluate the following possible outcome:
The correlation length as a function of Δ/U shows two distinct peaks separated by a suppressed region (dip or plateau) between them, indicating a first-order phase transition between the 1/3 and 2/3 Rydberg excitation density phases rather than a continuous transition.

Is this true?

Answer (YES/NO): NO